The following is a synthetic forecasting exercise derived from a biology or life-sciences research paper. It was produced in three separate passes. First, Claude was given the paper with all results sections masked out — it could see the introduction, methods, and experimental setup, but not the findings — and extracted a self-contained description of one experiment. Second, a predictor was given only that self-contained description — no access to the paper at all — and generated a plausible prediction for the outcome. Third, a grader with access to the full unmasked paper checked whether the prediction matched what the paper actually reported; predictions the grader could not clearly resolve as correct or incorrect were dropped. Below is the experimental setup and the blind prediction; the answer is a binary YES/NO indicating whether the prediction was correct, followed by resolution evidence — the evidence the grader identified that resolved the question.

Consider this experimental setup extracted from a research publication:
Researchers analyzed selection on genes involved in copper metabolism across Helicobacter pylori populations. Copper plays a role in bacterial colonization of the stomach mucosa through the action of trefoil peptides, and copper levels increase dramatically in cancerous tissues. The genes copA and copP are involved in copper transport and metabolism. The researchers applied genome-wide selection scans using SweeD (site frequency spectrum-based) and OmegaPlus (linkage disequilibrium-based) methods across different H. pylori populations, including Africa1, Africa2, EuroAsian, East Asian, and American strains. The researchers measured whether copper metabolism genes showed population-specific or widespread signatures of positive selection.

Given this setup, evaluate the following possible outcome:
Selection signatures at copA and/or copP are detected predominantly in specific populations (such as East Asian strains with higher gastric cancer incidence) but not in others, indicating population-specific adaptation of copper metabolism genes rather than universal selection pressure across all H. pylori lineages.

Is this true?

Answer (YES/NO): NO